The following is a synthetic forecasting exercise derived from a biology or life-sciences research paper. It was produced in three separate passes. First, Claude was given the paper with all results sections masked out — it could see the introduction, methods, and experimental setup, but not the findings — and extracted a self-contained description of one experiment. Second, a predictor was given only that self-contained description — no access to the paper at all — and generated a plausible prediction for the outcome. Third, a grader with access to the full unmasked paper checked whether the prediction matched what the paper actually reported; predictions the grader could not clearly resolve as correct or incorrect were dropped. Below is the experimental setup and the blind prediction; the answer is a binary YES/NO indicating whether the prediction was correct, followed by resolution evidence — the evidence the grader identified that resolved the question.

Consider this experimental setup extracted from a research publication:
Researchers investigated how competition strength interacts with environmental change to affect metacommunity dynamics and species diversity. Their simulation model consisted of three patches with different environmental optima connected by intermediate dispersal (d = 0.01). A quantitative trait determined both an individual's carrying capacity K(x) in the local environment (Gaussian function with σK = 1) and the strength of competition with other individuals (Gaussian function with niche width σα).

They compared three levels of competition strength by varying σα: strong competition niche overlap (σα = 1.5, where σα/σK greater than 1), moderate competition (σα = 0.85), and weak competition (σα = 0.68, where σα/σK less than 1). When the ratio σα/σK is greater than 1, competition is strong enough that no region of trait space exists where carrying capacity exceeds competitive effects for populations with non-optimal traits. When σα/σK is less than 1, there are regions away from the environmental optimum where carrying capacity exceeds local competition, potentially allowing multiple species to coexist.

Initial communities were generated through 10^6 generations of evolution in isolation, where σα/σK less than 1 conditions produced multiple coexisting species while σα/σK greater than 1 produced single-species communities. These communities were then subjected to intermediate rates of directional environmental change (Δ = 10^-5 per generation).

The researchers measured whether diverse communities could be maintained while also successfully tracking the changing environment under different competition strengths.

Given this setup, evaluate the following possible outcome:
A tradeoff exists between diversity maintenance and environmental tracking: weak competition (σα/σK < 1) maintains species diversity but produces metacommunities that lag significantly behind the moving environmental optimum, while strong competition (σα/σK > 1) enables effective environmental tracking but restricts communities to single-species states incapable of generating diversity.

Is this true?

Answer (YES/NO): NO